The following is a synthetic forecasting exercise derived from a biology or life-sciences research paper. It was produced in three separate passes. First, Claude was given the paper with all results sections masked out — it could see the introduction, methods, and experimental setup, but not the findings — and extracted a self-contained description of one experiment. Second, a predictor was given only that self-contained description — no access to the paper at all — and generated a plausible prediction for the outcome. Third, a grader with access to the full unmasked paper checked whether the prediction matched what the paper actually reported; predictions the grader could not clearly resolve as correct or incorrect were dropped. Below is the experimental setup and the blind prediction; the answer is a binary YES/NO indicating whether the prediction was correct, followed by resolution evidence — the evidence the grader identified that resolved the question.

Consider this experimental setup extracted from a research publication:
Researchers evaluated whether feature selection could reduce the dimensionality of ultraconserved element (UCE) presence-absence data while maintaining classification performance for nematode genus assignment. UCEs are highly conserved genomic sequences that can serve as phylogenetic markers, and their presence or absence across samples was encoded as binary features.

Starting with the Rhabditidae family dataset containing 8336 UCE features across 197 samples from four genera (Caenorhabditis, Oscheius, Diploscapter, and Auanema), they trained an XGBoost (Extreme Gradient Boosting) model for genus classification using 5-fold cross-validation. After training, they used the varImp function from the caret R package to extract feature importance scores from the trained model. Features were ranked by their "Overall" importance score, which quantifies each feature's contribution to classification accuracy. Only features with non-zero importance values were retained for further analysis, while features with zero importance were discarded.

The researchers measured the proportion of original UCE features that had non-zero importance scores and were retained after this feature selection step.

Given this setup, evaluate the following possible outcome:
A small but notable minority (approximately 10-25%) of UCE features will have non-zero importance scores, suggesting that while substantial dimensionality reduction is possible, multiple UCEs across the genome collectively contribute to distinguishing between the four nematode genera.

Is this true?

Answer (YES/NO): NO